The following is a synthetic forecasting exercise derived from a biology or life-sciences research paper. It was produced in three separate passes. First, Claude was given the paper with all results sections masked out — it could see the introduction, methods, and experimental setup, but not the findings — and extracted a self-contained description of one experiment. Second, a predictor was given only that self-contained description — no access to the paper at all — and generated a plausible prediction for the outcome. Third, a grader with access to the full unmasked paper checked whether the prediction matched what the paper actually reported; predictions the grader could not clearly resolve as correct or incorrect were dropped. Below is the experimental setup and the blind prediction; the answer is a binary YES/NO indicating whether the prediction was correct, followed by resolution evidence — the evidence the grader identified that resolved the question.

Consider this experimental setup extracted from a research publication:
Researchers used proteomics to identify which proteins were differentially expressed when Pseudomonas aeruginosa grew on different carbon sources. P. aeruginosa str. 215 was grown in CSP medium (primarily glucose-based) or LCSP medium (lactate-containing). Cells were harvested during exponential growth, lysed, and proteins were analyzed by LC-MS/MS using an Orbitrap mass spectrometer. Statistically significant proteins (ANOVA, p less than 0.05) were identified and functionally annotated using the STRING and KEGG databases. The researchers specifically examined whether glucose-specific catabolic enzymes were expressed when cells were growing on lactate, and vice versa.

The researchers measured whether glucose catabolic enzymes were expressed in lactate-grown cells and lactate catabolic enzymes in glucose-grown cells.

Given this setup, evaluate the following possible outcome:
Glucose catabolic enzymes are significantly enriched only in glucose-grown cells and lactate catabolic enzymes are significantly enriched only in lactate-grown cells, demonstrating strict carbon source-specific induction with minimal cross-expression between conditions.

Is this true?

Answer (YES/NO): NO